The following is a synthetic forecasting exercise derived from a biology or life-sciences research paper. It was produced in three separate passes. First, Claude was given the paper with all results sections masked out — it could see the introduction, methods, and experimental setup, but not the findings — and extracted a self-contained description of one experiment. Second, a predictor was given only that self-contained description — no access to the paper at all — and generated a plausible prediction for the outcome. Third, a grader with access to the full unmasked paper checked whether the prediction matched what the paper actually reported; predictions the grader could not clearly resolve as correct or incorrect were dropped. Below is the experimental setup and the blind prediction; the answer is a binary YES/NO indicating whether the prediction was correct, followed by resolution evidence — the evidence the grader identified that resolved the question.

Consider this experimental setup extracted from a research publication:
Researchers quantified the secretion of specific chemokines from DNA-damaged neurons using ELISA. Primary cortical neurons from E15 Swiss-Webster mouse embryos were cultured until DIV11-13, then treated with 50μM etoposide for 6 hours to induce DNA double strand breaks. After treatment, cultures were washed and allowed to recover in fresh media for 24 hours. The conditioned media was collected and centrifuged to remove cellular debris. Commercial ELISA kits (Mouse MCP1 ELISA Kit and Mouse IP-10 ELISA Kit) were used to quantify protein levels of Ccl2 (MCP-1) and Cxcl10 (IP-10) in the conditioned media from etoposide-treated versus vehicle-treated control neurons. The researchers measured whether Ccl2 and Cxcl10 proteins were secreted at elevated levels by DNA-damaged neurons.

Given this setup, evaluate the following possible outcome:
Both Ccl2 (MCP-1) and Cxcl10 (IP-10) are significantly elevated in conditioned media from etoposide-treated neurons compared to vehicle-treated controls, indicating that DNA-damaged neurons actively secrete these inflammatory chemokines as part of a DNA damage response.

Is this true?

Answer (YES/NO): YES